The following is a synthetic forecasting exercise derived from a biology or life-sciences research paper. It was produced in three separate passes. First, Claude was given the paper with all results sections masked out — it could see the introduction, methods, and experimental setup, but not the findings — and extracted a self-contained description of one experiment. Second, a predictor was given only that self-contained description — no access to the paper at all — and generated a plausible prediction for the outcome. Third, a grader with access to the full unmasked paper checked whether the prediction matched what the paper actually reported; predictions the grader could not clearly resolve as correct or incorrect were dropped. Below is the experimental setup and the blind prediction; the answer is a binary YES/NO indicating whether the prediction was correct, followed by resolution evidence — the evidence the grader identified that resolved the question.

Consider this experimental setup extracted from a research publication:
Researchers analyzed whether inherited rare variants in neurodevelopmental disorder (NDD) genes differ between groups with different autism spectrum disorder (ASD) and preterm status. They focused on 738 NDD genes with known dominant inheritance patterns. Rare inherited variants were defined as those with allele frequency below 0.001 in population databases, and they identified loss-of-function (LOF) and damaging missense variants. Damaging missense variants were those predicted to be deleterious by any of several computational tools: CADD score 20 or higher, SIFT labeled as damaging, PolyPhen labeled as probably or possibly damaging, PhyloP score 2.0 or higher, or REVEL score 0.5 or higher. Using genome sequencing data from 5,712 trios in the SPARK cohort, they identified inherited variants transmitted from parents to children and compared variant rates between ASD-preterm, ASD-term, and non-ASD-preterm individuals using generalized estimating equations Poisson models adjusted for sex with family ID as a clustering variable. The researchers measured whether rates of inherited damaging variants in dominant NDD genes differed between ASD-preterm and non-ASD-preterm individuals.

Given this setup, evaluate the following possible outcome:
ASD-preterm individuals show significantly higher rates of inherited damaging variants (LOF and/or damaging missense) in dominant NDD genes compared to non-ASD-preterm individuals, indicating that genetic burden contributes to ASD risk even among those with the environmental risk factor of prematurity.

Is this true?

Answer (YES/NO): NO